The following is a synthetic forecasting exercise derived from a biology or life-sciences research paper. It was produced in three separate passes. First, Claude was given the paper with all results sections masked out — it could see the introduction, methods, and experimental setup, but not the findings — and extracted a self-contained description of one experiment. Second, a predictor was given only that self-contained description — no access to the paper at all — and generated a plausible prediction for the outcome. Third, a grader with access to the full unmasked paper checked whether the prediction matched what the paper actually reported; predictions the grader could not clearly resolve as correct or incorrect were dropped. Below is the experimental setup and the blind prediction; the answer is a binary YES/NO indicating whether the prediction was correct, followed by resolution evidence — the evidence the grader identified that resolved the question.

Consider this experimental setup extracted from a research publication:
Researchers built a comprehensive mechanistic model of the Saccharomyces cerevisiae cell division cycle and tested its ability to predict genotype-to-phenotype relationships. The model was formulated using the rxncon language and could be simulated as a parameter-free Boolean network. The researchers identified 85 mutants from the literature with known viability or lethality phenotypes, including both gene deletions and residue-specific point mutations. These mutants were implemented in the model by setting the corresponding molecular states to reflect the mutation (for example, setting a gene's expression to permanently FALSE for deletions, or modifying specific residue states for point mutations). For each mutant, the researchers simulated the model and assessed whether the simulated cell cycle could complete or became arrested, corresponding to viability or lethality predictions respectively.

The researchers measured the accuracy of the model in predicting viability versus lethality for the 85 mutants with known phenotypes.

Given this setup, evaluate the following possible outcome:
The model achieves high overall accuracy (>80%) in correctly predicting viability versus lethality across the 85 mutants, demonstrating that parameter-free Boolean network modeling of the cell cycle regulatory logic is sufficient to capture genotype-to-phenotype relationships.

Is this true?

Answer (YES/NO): NO